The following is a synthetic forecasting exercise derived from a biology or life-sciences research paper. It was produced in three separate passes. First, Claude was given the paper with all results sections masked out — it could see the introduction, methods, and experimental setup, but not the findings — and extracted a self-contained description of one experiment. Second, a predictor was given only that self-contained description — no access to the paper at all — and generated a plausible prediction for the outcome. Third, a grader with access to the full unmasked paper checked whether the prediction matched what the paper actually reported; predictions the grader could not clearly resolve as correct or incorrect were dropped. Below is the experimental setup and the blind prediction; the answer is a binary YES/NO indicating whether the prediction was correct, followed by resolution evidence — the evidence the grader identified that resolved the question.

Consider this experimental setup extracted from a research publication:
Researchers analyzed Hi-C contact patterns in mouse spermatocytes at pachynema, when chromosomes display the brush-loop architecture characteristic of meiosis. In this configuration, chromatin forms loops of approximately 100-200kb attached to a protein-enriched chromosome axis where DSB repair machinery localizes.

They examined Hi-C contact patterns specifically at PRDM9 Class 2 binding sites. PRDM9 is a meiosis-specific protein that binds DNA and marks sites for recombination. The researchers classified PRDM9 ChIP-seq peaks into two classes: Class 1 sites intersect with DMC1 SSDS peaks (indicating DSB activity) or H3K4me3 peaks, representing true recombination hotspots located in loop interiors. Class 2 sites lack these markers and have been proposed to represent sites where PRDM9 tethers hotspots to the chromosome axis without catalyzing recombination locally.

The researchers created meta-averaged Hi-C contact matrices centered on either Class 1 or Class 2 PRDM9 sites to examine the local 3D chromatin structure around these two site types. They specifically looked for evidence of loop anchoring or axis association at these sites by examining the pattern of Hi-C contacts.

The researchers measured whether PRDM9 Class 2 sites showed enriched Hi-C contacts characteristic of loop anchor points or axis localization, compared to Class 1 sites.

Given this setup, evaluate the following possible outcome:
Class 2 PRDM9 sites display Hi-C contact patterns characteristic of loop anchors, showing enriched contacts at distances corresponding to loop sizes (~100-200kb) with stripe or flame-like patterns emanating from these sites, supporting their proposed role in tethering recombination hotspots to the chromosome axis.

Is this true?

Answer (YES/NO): NO